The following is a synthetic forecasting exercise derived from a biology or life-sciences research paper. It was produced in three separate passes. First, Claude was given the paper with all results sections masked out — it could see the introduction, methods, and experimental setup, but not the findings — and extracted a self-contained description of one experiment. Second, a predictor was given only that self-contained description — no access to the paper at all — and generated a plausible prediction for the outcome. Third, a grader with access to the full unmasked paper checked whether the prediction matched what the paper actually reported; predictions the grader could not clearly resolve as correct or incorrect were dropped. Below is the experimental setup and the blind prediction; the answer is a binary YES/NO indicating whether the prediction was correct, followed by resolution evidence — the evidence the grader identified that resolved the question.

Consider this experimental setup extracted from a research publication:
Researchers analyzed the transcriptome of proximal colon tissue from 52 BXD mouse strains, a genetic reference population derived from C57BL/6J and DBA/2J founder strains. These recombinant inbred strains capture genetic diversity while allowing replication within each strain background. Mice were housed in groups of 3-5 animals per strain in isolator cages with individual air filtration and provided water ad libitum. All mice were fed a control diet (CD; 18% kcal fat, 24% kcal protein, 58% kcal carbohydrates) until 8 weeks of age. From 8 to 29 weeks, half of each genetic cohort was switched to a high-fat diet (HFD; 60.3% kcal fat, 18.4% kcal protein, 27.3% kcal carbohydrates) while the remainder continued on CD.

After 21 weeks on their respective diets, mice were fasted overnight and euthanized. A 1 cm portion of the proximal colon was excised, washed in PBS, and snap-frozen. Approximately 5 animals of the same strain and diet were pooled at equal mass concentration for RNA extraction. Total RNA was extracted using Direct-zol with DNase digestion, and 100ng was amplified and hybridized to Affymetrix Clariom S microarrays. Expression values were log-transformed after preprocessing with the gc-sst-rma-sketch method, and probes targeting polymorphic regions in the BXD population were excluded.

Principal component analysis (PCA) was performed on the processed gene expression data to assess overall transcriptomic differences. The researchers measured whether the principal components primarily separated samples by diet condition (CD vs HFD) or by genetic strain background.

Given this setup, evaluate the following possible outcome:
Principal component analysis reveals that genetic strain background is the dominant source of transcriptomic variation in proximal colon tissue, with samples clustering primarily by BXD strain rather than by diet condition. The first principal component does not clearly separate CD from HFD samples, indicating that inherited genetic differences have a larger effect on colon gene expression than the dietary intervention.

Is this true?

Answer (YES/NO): NO